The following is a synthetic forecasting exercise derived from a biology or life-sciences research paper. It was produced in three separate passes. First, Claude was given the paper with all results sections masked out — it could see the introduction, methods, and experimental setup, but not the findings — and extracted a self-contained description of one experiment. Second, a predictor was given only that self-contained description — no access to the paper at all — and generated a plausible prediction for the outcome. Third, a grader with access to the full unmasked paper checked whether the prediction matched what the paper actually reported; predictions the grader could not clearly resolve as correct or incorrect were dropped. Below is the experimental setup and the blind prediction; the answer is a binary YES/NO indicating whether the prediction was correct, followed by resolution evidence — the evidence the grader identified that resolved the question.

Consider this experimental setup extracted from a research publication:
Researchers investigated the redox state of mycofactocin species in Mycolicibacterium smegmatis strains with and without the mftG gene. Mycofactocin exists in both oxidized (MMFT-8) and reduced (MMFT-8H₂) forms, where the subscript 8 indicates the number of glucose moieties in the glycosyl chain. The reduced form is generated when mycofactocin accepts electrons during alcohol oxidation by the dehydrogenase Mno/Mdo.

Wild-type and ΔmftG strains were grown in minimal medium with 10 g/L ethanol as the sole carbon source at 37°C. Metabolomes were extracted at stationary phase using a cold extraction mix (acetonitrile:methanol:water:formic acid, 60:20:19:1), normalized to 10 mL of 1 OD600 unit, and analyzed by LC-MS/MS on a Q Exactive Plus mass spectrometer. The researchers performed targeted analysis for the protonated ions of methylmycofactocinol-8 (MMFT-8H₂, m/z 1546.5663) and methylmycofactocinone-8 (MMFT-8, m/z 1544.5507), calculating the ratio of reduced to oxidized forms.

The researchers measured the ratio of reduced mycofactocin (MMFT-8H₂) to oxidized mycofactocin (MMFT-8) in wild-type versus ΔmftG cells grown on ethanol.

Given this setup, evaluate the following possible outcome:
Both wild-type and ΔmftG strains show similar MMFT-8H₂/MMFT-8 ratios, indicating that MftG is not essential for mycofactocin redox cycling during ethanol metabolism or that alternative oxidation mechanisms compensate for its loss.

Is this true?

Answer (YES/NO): NO